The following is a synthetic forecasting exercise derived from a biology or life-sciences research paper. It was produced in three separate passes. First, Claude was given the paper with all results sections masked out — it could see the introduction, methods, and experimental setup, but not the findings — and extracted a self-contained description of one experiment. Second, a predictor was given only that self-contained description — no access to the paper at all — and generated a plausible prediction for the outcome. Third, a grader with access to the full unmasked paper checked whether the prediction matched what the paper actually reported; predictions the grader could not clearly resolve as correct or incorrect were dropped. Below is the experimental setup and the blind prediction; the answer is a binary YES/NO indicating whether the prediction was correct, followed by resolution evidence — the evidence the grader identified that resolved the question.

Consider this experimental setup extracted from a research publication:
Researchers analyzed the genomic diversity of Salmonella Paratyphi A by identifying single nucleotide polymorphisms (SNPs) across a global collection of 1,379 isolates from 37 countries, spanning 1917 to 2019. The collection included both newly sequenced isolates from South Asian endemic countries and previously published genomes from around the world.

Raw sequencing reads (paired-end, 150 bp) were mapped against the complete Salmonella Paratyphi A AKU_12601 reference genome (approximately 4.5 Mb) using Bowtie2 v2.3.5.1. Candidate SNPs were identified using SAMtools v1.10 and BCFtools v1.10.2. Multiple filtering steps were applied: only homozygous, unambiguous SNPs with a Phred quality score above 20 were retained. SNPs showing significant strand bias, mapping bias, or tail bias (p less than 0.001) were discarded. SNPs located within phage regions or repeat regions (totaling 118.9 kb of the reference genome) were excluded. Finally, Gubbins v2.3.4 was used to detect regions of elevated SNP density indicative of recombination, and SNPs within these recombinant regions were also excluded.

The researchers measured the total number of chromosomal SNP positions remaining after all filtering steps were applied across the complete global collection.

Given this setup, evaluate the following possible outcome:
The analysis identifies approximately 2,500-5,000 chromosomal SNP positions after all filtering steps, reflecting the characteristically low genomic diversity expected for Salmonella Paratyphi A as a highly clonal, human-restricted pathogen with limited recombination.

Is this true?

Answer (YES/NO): NO